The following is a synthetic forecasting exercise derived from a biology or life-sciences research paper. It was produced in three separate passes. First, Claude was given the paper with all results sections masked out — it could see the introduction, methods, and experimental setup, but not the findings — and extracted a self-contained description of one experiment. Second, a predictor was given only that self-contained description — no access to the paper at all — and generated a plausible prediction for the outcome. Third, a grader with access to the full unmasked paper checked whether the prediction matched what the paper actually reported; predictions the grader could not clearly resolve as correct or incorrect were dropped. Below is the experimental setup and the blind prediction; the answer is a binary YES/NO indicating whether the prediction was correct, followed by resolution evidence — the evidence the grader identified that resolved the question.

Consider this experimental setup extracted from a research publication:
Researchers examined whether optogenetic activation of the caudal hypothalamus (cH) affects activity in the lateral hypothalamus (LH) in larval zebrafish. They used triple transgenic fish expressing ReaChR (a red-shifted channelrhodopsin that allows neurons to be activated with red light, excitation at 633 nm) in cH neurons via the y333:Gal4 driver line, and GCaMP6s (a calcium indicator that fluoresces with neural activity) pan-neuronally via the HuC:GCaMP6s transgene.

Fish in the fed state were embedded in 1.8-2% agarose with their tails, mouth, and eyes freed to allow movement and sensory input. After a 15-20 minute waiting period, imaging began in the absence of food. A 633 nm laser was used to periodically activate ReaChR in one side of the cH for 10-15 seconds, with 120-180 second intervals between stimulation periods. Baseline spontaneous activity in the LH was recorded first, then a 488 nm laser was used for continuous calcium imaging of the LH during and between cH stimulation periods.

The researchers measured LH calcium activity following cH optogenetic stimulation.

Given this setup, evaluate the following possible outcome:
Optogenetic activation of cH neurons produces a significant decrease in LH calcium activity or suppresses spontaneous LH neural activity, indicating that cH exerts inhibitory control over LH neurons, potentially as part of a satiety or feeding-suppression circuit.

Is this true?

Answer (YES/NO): YES